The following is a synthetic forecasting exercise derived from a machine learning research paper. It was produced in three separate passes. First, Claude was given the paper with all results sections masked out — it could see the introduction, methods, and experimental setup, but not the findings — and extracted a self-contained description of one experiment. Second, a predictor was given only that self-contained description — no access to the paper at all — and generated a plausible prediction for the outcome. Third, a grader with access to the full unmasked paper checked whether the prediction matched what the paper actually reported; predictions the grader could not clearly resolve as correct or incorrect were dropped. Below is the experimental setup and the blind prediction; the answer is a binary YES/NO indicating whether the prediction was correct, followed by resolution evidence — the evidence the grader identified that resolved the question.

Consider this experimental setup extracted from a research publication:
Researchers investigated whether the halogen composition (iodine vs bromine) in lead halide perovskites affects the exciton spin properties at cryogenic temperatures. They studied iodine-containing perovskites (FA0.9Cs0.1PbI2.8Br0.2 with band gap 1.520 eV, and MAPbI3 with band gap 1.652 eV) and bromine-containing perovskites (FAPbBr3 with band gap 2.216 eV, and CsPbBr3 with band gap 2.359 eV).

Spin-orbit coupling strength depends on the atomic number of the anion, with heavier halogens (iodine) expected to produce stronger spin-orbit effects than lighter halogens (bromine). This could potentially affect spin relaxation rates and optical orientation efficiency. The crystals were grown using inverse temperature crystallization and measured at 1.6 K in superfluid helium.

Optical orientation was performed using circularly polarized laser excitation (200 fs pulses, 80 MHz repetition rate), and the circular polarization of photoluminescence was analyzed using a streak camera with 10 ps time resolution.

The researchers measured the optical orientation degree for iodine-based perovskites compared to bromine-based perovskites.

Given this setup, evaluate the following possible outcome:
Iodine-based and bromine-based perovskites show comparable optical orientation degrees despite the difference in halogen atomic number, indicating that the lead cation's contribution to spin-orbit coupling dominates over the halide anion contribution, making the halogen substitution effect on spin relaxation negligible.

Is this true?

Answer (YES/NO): NO